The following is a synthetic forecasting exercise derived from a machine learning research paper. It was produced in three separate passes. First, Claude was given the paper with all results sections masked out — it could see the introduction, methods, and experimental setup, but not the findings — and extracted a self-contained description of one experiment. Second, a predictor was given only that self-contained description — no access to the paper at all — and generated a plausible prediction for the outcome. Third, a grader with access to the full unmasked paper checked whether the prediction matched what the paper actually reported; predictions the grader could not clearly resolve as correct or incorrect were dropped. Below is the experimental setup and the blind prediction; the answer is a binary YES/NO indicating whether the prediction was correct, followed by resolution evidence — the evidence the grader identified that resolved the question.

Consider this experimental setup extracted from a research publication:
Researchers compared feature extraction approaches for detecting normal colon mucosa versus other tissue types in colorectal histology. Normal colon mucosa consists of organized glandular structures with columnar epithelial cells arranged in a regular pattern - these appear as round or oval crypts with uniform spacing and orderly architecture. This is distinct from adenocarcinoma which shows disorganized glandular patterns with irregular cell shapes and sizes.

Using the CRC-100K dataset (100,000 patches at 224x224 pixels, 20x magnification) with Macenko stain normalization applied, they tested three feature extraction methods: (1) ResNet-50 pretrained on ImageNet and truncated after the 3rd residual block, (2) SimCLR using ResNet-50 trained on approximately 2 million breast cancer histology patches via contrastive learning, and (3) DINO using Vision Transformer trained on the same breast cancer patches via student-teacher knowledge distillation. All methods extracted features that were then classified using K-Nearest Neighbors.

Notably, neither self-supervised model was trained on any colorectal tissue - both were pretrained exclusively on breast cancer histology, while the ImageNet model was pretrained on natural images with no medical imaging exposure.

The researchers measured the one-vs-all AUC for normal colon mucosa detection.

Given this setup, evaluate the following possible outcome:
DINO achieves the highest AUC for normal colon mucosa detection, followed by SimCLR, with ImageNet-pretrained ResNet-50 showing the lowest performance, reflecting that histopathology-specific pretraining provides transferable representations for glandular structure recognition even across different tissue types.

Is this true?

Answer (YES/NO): NO